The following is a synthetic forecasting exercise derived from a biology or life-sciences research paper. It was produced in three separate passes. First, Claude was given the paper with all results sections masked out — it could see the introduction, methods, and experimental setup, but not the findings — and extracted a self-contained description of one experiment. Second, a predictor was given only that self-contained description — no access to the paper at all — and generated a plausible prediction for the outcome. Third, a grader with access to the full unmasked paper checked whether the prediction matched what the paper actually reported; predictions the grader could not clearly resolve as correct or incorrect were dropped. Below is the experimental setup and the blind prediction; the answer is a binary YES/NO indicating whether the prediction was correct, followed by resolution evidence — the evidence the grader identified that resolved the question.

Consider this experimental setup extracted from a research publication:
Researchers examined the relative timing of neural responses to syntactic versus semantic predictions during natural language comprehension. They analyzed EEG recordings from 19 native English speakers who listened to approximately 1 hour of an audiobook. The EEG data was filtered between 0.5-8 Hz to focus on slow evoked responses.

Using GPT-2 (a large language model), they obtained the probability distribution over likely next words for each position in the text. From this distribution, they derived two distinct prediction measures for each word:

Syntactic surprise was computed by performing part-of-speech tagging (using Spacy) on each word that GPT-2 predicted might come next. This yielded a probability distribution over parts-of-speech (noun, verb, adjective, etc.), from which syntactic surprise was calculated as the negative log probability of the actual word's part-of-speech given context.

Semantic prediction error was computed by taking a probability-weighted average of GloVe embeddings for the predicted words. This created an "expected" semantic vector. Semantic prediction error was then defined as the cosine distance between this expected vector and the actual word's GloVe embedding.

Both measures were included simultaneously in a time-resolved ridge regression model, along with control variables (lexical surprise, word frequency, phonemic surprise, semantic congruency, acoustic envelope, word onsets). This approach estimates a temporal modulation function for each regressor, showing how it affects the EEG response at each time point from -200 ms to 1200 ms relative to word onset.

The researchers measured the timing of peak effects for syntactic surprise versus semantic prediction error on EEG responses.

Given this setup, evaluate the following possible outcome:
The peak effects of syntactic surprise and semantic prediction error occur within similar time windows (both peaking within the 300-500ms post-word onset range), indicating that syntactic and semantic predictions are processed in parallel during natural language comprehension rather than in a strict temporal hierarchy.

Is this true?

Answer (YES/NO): NO